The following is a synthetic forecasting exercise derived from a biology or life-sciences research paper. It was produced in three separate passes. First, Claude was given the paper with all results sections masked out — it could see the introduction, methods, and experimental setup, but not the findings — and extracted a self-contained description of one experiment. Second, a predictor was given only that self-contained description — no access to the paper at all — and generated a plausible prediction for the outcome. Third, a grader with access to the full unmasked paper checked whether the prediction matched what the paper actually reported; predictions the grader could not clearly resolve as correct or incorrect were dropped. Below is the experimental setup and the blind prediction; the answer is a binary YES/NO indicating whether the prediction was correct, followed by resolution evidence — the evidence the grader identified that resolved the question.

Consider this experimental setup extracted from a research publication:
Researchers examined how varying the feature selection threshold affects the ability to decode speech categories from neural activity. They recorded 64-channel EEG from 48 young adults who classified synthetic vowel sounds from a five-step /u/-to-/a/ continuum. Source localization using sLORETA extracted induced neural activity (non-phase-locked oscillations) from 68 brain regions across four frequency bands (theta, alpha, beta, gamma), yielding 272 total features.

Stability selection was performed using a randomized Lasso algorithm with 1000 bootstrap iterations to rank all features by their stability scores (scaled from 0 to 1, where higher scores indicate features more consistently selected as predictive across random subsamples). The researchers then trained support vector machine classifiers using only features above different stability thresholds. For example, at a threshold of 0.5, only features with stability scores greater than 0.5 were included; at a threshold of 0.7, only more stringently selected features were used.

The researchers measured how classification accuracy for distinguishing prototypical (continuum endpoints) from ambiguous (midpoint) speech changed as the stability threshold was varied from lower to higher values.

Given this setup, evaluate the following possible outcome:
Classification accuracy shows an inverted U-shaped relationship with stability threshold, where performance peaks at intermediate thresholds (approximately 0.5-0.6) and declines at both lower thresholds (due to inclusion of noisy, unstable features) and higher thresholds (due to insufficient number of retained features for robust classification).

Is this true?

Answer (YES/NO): NO